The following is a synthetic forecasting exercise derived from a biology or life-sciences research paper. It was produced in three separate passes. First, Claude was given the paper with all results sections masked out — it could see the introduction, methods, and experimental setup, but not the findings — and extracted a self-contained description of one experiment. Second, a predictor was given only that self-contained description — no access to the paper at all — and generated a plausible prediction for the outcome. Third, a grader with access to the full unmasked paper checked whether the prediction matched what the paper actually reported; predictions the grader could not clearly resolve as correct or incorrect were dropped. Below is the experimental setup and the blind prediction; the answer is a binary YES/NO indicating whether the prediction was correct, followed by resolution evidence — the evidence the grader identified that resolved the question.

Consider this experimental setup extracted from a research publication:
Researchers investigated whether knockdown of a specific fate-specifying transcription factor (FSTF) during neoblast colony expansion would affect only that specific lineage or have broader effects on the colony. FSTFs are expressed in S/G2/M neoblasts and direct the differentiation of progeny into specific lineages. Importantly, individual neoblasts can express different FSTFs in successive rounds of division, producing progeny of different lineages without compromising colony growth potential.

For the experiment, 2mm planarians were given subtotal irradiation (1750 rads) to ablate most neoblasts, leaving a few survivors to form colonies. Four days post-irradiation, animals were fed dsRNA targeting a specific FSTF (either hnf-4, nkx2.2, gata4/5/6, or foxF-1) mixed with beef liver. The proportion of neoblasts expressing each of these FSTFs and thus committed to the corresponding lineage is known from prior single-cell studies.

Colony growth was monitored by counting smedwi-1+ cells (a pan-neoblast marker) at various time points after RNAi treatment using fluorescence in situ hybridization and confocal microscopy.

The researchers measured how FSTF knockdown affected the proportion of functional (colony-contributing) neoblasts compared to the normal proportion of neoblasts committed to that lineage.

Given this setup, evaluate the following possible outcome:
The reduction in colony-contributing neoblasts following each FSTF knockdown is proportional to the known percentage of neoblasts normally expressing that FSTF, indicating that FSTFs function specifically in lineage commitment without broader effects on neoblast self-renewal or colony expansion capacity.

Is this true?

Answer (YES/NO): YES